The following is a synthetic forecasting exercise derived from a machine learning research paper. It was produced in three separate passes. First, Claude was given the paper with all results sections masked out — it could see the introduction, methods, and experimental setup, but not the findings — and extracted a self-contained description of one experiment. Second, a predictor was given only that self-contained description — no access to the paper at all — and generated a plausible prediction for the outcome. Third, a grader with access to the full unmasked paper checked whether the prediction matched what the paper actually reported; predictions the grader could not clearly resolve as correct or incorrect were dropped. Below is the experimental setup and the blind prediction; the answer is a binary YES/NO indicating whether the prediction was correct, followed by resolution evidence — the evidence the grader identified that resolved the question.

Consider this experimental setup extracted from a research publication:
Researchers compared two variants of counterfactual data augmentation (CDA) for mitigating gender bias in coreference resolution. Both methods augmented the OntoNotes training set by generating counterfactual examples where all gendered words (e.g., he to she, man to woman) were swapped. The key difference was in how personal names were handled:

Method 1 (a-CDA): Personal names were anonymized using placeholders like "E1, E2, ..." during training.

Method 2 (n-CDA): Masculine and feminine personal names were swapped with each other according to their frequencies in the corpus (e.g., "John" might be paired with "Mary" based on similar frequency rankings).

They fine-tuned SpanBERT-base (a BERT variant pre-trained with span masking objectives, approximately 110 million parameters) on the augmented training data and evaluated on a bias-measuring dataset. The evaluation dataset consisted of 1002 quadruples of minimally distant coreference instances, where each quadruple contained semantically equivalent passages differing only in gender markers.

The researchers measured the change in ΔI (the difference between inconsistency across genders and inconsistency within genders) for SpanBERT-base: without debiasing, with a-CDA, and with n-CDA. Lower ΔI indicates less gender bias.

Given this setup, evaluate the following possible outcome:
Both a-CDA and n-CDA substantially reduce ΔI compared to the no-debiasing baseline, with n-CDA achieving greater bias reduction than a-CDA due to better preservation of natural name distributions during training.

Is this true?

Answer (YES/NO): NO